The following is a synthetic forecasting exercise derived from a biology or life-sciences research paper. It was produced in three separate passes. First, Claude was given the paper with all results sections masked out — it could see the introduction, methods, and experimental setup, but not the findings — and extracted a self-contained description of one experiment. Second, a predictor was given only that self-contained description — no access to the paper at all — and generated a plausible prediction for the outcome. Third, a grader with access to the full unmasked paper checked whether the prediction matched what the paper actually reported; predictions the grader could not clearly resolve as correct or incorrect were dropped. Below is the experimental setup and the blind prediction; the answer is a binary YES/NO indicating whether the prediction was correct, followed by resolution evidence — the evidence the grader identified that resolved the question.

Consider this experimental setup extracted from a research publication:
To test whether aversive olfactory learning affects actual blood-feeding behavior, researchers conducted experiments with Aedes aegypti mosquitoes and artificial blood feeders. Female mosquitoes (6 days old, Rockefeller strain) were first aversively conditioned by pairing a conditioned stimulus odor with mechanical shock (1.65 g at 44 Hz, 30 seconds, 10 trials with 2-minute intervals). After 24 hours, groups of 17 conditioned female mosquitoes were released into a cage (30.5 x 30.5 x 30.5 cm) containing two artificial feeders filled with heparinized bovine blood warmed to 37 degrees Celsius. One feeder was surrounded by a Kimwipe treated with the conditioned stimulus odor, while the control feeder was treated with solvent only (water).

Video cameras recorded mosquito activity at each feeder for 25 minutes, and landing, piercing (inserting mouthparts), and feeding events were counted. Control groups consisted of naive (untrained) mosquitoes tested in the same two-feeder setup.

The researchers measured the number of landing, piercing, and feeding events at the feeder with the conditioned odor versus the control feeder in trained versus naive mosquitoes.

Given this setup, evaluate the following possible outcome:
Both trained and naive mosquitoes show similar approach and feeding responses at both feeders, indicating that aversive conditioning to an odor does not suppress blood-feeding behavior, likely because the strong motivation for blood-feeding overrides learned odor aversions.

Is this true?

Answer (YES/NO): NO